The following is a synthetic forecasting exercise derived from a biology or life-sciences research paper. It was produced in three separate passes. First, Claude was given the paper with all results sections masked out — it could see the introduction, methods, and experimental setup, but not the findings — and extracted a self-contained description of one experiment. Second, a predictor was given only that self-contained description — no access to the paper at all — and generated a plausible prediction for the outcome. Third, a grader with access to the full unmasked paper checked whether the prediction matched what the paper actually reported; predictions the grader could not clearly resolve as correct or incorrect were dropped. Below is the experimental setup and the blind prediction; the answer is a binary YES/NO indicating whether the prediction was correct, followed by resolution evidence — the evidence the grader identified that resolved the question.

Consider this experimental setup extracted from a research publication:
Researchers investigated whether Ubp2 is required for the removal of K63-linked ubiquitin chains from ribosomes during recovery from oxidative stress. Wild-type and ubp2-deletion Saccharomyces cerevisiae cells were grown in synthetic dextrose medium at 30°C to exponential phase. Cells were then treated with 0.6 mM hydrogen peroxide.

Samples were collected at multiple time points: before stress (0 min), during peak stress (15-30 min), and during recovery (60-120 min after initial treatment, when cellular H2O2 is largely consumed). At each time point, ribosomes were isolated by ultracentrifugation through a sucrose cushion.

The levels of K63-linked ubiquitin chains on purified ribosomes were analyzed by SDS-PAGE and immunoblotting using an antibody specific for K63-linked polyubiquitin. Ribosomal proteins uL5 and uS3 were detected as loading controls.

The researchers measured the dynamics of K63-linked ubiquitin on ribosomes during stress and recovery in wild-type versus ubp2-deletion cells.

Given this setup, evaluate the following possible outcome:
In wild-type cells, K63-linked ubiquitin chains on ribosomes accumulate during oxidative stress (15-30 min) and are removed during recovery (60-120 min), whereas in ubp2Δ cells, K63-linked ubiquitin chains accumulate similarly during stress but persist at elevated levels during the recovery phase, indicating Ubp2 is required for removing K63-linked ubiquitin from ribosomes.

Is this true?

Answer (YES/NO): YES